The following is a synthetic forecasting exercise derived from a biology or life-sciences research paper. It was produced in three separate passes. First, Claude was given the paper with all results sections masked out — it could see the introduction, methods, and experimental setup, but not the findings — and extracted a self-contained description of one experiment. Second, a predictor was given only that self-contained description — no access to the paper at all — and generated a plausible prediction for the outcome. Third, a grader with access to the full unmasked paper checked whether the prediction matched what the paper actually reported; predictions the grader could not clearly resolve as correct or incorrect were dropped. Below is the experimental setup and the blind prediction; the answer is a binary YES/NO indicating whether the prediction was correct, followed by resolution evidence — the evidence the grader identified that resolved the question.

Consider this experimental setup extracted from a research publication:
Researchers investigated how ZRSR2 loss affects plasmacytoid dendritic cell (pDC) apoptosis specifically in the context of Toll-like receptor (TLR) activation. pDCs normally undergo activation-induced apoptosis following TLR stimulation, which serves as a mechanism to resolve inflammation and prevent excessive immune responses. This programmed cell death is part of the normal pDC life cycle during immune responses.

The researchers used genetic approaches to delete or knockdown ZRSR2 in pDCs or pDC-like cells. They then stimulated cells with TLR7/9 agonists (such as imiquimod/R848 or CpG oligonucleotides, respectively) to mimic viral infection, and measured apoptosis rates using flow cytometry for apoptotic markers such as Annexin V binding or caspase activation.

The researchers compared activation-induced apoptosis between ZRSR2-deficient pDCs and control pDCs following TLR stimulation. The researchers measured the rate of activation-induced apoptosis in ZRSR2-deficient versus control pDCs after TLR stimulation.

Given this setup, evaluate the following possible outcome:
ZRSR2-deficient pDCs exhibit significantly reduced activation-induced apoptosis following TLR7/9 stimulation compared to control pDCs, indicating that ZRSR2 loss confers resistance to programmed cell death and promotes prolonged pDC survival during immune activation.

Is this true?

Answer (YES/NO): YES